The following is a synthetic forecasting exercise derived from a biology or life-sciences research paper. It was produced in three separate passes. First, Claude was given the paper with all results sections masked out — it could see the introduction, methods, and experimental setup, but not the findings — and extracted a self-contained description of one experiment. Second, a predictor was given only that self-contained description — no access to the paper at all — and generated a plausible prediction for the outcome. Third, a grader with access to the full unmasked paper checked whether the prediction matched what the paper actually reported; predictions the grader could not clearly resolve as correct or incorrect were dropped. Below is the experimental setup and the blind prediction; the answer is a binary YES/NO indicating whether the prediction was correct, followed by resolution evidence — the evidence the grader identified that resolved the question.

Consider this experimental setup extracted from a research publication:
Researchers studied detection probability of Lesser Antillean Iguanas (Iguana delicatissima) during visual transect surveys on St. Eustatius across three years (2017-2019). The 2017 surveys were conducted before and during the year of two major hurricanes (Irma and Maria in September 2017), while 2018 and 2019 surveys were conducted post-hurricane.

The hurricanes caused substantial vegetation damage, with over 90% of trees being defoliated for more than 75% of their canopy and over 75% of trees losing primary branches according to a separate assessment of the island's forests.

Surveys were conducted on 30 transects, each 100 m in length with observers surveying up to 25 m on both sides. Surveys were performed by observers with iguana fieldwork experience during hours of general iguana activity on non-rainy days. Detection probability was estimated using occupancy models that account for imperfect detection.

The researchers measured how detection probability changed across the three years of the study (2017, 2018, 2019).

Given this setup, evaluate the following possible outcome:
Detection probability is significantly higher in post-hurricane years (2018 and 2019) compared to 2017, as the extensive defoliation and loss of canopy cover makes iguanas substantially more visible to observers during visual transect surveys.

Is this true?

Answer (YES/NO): YES